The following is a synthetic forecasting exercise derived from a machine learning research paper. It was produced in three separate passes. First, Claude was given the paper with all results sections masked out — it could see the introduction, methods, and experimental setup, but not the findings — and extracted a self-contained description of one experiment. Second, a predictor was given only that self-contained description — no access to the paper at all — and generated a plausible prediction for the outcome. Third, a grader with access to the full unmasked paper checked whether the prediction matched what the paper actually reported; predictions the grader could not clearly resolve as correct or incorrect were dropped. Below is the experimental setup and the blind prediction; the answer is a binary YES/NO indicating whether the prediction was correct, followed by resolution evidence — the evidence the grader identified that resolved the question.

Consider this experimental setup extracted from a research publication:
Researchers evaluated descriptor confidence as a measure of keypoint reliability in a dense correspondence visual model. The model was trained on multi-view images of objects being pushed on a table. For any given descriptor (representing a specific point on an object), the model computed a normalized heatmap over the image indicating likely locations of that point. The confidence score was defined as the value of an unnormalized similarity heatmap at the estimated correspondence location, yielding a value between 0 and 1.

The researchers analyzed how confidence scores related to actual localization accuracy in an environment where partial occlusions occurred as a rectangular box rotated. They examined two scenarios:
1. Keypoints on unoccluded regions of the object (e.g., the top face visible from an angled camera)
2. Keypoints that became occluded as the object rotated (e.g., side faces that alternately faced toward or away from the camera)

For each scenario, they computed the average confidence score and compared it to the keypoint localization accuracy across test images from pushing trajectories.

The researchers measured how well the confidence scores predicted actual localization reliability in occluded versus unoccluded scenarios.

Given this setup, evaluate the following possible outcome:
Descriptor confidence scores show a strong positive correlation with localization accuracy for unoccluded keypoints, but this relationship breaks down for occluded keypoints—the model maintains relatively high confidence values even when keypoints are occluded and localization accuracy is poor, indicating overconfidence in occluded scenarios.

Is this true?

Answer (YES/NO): NO